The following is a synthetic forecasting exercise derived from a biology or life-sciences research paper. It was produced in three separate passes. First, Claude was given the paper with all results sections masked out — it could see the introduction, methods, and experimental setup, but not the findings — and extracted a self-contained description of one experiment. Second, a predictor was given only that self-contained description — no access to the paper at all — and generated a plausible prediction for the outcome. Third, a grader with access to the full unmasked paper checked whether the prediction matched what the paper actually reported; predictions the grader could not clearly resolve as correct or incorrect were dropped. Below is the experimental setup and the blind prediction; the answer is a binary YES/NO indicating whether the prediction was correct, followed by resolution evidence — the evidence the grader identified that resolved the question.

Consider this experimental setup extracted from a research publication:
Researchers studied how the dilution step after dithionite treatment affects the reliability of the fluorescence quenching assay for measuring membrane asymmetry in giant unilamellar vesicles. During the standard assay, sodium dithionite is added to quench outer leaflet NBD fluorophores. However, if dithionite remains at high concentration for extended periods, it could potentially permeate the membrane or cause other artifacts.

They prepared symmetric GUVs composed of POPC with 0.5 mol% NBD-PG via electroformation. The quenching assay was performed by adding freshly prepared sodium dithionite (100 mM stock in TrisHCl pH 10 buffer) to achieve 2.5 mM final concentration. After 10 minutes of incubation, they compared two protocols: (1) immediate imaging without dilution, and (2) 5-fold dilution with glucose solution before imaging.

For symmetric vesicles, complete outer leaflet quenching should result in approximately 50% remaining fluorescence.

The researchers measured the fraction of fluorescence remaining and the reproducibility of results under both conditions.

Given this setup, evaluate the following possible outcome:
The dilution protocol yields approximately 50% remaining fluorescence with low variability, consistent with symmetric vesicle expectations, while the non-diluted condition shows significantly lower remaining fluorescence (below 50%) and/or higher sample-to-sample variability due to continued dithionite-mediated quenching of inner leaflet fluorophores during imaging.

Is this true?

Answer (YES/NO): YES